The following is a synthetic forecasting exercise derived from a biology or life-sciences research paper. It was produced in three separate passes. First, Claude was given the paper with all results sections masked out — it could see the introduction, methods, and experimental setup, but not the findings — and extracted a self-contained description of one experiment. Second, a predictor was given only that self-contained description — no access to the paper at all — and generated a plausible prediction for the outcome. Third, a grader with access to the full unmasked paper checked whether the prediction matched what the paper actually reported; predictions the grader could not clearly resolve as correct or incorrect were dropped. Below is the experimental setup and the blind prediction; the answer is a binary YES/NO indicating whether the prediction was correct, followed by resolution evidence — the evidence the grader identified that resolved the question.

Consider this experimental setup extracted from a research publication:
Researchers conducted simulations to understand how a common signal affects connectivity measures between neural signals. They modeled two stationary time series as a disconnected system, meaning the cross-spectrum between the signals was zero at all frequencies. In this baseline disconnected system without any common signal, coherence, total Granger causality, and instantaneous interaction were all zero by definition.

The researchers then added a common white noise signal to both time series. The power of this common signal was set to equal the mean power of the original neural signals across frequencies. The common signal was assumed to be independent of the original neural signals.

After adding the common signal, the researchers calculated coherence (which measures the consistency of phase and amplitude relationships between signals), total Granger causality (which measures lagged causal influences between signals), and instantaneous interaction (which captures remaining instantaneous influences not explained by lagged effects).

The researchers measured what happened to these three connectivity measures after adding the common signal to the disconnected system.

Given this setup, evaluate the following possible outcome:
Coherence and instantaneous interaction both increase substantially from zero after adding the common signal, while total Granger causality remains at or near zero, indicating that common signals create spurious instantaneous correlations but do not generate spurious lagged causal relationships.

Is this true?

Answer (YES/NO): YES